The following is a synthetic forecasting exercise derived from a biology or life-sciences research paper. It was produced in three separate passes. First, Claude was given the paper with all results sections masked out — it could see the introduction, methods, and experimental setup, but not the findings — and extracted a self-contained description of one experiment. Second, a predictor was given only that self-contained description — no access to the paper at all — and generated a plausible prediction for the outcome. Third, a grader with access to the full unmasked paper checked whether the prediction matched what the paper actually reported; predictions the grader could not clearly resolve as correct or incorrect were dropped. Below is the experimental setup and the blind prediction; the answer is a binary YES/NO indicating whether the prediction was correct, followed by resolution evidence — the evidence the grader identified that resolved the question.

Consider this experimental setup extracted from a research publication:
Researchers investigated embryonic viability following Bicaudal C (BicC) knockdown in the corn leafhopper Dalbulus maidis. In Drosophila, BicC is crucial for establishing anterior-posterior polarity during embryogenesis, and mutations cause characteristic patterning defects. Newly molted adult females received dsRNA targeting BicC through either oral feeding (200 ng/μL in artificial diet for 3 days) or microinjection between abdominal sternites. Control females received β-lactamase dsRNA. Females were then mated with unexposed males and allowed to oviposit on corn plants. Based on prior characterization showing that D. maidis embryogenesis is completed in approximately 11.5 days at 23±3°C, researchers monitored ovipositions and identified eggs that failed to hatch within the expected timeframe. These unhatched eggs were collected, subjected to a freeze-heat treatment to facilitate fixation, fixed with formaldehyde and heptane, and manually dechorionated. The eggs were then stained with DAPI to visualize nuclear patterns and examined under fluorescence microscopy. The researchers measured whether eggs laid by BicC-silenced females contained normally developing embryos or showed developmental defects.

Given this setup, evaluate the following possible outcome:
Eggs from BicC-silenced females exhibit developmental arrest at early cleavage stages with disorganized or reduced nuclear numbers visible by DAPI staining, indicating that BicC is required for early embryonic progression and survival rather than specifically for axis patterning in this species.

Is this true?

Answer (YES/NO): NO